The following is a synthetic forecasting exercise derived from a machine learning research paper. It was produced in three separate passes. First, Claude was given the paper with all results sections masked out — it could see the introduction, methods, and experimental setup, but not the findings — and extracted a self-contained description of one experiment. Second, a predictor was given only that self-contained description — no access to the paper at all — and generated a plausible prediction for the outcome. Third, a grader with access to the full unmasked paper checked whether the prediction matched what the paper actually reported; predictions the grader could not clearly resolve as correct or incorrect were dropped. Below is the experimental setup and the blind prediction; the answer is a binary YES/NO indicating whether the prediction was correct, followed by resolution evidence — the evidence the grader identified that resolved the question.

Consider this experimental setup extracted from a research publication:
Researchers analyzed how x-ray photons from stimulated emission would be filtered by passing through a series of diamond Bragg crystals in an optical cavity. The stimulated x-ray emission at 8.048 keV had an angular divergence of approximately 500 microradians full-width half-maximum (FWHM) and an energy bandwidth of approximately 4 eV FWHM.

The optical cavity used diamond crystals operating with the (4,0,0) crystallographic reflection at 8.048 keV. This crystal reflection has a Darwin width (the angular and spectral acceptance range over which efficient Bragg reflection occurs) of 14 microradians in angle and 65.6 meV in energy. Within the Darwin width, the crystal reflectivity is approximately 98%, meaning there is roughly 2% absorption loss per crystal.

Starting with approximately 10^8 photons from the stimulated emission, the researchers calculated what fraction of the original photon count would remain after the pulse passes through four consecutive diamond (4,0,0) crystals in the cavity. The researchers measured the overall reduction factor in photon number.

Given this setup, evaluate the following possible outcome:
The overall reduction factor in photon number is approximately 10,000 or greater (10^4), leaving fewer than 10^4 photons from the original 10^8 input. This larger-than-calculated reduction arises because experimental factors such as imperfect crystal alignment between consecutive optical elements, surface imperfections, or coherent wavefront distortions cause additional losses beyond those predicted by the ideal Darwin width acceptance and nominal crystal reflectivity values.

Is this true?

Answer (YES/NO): NO